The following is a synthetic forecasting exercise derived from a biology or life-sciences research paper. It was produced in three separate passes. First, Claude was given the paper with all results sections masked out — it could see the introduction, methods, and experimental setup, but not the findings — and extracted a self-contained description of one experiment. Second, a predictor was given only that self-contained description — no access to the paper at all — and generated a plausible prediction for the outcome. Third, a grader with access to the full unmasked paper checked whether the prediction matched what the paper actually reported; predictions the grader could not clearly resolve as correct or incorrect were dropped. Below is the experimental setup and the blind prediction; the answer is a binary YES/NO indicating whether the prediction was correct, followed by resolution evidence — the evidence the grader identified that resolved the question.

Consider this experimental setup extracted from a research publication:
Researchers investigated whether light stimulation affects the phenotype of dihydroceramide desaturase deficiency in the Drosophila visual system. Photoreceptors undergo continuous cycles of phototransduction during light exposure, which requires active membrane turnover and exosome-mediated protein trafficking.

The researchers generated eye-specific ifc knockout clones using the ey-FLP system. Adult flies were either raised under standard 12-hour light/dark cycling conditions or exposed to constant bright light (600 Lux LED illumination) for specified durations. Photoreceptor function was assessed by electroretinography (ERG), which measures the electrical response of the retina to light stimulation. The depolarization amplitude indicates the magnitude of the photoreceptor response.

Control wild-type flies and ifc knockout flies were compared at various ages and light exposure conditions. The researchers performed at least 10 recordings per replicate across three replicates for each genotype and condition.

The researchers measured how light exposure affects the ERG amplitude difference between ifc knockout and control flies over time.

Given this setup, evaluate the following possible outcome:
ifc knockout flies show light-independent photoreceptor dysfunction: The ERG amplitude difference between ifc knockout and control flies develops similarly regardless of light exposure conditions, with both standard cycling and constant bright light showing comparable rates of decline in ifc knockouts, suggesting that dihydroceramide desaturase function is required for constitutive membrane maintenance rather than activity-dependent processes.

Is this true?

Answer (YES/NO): NO